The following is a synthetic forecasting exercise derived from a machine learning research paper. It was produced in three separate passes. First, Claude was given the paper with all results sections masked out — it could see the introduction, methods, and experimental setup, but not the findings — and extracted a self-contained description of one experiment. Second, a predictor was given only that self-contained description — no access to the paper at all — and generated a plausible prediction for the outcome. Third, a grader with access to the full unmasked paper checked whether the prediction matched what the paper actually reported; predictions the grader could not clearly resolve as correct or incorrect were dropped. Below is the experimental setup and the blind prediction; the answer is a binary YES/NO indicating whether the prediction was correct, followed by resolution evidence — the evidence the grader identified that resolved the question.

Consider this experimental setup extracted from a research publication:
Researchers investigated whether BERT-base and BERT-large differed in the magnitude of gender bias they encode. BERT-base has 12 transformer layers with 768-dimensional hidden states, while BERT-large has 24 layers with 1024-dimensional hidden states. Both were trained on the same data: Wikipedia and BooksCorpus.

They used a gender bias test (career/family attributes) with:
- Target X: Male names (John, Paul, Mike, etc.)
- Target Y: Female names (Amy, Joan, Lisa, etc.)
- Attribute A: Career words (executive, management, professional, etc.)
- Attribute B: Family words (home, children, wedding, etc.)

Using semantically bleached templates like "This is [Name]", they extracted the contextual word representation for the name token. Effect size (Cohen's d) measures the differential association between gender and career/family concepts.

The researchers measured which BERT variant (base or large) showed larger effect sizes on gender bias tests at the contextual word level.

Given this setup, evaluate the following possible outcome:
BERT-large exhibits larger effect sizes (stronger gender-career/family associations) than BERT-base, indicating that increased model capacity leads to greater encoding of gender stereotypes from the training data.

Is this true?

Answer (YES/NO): NO